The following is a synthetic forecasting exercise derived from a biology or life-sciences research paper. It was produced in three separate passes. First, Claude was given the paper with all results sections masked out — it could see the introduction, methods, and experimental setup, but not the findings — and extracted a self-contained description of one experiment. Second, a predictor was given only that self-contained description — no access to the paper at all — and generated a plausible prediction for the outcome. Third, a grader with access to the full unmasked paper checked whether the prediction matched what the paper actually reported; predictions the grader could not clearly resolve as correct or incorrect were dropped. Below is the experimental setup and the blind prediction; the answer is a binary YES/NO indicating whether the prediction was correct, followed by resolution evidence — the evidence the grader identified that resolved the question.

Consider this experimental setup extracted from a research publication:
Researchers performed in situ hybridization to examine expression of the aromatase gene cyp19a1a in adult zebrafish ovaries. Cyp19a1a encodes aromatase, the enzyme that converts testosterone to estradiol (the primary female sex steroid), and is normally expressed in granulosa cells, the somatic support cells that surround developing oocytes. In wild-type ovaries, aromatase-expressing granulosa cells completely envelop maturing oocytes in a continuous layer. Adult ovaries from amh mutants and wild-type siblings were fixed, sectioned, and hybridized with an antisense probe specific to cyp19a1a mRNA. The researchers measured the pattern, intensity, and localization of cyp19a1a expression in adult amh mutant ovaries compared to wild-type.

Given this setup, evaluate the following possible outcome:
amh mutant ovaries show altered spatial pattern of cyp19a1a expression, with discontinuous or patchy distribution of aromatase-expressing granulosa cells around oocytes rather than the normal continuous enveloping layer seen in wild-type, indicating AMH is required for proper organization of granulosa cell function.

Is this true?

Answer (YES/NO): YES